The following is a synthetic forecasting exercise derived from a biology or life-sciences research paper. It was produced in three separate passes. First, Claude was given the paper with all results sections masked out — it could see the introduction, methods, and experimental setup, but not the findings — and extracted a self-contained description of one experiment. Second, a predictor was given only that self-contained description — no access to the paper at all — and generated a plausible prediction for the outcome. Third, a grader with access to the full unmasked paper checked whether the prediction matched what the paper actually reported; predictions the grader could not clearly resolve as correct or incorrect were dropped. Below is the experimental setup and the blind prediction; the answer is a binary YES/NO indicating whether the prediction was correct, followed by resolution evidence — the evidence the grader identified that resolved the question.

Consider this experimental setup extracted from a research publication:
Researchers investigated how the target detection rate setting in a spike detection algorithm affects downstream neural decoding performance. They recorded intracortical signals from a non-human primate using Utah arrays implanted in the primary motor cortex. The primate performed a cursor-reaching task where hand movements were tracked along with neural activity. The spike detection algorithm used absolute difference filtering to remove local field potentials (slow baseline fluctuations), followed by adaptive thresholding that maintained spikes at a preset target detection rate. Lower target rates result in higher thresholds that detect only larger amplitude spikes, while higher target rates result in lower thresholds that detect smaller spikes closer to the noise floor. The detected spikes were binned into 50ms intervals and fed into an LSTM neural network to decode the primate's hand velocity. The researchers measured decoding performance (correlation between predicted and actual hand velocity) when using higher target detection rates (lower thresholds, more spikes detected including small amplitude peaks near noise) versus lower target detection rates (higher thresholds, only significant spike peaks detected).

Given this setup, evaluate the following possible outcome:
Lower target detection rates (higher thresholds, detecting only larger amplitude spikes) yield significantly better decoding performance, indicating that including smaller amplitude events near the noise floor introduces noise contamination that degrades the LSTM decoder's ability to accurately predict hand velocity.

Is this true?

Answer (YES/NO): NO